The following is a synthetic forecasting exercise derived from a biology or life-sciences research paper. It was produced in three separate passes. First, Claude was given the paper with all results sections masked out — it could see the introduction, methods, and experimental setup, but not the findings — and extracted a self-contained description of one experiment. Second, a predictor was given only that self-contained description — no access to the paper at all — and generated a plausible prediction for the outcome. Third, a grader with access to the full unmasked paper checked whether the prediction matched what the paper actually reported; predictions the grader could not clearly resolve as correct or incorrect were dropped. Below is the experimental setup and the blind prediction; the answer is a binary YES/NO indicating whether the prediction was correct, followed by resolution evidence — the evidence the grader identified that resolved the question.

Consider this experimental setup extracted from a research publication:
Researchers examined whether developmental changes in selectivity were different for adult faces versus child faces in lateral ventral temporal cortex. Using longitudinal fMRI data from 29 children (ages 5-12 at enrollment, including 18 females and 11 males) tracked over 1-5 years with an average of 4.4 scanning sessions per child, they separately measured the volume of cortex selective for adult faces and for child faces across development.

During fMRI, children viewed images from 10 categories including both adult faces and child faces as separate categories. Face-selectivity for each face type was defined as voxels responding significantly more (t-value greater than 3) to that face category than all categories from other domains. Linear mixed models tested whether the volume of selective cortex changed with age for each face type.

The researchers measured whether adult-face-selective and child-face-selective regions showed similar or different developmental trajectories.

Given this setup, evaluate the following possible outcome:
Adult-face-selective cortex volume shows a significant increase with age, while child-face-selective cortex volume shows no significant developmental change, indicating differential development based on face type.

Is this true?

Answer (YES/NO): NO